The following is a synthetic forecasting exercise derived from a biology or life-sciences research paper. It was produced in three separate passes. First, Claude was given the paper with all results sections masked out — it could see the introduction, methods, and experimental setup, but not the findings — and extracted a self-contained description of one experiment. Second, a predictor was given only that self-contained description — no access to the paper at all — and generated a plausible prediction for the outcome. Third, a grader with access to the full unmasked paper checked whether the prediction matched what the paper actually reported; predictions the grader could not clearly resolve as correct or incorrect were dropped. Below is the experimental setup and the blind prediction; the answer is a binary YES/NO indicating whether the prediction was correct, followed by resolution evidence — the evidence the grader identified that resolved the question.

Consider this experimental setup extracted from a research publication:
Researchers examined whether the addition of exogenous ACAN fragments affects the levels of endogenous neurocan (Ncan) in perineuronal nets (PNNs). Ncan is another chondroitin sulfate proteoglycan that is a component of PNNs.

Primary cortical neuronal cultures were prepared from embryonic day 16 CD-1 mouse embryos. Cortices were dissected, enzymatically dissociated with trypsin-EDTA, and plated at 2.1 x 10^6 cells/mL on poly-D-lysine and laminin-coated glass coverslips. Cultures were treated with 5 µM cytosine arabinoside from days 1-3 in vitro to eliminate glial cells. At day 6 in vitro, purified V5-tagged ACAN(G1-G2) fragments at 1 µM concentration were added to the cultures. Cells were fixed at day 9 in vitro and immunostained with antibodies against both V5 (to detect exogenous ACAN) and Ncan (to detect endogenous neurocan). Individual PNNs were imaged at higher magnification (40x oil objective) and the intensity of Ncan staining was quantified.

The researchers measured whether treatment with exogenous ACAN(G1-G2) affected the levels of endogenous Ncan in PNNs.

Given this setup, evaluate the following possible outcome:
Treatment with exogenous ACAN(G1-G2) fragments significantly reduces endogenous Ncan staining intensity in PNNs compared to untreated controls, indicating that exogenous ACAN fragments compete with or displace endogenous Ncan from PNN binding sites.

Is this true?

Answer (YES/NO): NO